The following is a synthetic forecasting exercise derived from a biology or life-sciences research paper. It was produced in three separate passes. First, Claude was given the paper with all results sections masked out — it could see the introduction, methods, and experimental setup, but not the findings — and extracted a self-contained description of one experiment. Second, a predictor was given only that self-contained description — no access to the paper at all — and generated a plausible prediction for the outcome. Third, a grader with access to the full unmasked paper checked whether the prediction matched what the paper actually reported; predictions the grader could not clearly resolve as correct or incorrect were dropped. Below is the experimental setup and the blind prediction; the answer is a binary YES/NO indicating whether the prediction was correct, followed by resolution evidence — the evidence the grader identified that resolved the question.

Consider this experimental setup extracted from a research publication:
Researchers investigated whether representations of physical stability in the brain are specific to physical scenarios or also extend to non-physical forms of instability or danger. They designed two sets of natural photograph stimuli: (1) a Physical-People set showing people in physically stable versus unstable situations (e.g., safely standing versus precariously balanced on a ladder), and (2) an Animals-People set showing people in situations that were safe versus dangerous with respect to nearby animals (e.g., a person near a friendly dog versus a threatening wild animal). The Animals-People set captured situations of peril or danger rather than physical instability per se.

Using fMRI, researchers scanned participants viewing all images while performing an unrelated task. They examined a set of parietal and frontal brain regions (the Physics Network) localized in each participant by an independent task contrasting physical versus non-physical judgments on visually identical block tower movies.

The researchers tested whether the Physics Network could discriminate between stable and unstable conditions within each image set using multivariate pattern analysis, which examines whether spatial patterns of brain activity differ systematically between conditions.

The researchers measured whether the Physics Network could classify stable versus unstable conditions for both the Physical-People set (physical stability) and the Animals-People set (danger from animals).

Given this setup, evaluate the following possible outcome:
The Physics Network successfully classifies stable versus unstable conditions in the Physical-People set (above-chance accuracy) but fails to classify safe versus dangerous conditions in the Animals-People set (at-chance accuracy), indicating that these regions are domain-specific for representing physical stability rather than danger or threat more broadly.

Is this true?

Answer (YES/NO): YES